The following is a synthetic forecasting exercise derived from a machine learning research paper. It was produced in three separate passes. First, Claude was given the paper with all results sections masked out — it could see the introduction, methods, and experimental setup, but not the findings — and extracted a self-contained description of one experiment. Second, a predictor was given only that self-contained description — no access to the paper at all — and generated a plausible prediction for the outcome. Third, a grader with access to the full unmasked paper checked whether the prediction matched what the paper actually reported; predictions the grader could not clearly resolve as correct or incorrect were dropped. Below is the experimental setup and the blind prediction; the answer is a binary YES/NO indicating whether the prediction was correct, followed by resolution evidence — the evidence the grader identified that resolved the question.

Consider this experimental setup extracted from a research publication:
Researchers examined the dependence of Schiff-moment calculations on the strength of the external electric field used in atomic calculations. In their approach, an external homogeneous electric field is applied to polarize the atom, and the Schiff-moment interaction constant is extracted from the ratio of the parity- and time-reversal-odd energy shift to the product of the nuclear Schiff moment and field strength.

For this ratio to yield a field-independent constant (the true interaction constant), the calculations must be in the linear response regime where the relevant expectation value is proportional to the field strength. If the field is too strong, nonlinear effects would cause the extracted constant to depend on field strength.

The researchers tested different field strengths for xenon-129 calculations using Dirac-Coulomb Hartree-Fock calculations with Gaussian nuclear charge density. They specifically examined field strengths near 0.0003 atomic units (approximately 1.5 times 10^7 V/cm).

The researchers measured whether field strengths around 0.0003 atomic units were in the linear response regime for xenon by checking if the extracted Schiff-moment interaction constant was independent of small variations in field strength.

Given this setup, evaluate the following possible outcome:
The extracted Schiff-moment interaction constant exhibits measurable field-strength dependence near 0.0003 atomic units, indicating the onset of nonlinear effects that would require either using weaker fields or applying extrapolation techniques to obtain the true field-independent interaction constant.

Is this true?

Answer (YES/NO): NO